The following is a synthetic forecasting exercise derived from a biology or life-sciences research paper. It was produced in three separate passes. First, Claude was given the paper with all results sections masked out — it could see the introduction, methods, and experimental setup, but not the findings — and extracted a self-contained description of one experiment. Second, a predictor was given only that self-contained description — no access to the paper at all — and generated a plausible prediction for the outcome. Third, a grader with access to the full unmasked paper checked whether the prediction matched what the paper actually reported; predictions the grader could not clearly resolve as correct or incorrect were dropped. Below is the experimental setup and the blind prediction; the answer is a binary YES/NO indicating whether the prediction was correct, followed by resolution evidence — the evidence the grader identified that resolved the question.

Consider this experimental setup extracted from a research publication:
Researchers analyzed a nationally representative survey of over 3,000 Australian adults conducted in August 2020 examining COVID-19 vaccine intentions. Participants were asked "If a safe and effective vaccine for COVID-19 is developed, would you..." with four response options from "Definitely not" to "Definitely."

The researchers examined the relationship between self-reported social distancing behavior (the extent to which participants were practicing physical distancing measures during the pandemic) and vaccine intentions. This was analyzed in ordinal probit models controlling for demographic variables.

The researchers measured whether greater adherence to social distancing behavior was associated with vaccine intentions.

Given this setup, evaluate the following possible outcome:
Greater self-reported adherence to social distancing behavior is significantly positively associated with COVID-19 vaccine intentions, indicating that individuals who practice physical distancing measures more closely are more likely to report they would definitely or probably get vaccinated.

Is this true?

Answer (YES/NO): YES